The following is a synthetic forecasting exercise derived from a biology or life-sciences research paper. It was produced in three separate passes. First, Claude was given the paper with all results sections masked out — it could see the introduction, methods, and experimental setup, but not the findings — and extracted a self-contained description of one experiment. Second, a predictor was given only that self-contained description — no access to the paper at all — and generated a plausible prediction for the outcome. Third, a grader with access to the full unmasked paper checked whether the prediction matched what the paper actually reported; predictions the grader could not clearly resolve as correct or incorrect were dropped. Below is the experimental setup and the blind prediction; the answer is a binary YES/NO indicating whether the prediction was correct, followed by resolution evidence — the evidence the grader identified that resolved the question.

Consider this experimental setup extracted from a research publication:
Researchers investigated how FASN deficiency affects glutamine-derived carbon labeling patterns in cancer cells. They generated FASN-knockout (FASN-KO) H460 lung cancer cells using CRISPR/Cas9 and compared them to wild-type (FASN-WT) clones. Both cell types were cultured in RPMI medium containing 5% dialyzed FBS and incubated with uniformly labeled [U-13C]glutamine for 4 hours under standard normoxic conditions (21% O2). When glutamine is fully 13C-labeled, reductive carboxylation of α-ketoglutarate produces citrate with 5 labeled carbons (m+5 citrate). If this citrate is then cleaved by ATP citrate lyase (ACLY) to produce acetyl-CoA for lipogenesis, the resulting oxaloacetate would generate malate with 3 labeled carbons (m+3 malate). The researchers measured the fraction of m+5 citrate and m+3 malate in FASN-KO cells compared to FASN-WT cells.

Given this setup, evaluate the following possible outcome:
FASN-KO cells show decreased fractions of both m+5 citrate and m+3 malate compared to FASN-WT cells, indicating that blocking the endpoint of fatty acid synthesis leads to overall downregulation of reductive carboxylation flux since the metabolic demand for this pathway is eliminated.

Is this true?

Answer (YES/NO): NO